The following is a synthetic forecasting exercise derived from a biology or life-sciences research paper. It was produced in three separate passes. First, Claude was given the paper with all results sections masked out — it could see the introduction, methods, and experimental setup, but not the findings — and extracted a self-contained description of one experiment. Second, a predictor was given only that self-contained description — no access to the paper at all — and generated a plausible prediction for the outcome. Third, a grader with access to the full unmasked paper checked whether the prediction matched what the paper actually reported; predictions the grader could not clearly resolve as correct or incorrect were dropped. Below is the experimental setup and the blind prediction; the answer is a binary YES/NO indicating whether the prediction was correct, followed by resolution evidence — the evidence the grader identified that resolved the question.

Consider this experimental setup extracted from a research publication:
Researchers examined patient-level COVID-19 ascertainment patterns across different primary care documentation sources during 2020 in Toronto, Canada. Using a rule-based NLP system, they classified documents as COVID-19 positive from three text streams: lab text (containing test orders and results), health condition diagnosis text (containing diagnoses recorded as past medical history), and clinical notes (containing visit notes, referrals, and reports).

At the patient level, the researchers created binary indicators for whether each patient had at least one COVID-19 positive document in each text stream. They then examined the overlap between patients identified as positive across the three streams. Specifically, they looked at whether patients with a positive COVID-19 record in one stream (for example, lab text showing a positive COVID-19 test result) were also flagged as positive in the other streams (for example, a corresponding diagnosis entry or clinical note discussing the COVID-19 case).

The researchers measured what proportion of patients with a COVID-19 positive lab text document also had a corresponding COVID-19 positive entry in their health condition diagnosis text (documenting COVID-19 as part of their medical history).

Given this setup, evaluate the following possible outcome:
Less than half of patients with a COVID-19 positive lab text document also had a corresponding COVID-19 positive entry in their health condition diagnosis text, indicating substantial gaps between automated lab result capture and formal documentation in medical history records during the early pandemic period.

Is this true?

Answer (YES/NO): YES